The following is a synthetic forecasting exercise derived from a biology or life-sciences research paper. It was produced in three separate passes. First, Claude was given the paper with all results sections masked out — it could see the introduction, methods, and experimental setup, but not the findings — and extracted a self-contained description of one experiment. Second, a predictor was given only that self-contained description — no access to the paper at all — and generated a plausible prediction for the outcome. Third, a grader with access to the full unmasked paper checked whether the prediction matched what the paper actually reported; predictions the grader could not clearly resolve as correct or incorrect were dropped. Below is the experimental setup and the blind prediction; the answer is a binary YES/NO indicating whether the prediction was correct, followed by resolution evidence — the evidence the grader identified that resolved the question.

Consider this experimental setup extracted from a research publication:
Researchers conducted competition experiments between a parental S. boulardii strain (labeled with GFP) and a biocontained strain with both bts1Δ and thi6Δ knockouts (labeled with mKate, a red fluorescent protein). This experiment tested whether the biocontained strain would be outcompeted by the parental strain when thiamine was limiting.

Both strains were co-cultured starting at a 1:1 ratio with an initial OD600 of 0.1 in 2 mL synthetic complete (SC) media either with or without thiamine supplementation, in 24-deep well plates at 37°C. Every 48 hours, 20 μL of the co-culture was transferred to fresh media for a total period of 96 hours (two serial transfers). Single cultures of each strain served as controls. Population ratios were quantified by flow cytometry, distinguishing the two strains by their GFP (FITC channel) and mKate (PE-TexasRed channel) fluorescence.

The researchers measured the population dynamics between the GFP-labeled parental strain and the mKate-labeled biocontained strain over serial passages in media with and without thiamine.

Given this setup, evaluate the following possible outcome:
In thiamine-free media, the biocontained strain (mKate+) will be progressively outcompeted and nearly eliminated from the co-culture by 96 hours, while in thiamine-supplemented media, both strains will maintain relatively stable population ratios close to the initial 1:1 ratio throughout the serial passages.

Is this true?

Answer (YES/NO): YES